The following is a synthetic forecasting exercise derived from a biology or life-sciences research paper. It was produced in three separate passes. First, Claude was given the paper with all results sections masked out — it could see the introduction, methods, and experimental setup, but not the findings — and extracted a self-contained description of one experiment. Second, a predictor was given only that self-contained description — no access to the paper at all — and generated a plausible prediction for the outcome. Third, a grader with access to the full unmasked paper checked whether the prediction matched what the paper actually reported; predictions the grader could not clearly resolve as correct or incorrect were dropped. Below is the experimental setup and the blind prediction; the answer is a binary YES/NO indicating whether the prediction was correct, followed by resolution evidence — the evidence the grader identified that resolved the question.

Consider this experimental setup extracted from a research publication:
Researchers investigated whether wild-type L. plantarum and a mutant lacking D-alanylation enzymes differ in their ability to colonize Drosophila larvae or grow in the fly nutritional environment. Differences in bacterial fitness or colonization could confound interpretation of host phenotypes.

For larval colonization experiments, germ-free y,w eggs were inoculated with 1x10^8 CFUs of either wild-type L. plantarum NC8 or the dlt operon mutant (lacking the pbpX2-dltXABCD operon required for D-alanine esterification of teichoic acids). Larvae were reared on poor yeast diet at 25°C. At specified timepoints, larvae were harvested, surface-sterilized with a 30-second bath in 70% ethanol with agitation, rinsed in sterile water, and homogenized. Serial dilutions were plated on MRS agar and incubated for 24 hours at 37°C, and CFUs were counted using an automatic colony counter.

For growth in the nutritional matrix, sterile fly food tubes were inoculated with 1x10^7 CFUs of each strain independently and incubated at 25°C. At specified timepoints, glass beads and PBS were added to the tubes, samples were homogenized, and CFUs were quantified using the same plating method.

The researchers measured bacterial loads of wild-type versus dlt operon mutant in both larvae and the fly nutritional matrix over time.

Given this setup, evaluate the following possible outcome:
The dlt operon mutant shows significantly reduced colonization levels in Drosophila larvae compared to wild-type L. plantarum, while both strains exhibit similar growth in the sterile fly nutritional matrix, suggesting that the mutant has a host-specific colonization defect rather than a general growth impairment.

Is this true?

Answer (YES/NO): NO